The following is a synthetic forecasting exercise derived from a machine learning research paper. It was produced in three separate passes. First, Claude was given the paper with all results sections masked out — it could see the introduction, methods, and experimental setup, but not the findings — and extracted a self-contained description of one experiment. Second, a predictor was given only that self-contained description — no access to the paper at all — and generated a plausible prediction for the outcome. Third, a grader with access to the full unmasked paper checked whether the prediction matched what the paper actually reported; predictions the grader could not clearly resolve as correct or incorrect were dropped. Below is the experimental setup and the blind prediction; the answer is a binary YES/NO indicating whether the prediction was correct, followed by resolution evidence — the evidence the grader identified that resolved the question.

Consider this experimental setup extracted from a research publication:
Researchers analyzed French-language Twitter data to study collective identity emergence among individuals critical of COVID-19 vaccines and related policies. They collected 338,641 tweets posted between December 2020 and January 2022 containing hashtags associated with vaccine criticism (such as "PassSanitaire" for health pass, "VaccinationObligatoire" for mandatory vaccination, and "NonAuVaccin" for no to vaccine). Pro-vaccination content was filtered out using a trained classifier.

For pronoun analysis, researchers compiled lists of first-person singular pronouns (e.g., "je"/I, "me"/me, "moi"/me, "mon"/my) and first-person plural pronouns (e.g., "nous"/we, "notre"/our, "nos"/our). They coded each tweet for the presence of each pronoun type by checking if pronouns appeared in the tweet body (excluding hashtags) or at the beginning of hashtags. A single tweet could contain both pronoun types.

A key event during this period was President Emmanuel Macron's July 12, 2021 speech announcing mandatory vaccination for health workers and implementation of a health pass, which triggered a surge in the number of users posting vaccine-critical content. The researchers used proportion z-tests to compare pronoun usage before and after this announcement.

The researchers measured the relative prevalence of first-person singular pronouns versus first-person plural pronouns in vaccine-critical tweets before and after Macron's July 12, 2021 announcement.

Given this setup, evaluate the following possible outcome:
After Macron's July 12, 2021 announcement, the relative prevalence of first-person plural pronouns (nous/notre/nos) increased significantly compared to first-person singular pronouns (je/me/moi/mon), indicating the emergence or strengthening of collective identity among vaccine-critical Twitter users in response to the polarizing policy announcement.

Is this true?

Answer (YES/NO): YES